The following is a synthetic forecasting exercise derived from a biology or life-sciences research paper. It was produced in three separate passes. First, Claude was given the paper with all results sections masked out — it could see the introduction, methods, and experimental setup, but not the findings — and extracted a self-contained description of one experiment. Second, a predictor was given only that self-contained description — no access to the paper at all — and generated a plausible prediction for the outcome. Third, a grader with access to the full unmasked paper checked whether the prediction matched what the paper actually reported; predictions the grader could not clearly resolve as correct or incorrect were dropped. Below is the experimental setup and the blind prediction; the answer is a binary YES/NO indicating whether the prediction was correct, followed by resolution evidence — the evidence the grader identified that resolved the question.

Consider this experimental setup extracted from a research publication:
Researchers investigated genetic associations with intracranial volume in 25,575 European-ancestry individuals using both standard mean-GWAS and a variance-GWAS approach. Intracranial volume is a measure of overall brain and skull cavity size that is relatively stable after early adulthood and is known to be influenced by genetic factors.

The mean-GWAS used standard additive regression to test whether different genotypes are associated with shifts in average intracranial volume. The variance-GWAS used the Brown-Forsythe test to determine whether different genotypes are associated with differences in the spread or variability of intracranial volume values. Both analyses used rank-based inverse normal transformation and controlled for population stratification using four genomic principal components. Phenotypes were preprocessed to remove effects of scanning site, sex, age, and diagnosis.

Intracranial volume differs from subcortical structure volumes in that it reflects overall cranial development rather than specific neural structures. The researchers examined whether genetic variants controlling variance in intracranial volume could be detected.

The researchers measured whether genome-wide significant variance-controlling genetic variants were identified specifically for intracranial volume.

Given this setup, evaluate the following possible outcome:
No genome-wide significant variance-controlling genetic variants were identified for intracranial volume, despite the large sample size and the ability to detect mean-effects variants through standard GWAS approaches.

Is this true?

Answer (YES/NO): YES